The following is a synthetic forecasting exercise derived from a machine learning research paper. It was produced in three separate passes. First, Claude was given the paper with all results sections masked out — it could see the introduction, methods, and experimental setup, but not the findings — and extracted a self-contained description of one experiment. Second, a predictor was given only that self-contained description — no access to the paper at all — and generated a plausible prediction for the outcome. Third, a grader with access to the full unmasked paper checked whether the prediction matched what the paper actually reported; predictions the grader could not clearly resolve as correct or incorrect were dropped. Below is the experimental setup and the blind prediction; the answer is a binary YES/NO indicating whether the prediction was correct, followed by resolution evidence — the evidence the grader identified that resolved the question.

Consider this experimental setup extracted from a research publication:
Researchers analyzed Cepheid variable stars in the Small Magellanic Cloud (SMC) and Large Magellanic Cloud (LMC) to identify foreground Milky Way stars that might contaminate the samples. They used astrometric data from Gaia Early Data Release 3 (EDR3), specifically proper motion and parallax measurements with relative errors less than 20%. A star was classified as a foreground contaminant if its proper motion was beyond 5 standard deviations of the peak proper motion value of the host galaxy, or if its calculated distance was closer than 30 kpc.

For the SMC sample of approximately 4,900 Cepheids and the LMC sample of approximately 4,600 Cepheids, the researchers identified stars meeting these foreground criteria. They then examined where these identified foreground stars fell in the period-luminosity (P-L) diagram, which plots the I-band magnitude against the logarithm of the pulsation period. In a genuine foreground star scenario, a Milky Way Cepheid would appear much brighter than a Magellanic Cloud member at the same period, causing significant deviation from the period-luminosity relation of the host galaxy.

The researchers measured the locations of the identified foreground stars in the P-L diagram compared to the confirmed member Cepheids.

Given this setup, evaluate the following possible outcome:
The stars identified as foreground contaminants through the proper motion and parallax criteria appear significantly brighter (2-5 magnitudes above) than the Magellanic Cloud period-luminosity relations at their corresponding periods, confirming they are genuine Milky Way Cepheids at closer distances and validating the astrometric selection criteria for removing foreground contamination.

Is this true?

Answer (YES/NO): NO